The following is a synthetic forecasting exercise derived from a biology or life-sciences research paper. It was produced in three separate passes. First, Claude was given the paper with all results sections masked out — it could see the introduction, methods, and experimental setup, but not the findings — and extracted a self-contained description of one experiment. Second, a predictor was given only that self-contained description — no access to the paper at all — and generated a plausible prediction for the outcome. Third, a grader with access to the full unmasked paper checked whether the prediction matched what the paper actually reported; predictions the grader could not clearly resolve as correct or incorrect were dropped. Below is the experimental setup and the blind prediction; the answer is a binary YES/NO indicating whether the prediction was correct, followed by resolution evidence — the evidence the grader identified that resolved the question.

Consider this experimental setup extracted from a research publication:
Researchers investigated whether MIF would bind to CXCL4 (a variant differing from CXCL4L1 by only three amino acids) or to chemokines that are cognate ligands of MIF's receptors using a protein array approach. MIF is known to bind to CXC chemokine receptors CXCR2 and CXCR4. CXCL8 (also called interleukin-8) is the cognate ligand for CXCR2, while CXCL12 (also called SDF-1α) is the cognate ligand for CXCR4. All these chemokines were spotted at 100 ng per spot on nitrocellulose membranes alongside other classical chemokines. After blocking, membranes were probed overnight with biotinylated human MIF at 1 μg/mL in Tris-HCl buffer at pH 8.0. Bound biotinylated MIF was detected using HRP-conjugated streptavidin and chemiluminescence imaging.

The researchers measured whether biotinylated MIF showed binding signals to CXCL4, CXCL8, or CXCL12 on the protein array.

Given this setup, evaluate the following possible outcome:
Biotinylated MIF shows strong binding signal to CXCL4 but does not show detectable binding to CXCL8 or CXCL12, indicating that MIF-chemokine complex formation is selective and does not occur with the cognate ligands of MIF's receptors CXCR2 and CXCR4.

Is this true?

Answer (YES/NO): NO